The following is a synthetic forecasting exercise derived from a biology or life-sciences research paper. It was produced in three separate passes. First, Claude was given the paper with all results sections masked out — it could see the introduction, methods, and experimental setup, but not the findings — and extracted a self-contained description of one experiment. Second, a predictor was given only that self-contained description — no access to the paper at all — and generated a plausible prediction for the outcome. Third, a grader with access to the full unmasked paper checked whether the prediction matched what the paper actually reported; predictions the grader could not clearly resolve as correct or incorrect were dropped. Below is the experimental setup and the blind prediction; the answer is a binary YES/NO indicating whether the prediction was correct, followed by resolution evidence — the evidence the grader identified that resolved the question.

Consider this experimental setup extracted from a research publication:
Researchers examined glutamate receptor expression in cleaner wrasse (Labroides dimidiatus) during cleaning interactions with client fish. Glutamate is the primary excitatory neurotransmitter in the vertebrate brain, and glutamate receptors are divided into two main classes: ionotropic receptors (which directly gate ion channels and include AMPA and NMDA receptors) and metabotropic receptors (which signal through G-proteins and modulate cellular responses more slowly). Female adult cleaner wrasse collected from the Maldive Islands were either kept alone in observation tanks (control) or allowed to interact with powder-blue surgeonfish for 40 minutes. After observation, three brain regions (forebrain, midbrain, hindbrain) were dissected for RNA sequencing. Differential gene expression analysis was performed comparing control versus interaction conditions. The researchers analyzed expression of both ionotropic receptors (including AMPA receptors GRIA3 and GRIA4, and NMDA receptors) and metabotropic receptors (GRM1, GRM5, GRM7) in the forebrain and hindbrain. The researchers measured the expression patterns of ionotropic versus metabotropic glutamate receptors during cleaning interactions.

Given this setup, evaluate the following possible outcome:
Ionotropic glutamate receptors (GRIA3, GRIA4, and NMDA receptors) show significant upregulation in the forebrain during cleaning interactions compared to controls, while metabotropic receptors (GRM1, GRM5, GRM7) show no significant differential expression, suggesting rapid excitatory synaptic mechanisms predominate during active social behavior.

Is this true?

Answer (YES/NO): NO